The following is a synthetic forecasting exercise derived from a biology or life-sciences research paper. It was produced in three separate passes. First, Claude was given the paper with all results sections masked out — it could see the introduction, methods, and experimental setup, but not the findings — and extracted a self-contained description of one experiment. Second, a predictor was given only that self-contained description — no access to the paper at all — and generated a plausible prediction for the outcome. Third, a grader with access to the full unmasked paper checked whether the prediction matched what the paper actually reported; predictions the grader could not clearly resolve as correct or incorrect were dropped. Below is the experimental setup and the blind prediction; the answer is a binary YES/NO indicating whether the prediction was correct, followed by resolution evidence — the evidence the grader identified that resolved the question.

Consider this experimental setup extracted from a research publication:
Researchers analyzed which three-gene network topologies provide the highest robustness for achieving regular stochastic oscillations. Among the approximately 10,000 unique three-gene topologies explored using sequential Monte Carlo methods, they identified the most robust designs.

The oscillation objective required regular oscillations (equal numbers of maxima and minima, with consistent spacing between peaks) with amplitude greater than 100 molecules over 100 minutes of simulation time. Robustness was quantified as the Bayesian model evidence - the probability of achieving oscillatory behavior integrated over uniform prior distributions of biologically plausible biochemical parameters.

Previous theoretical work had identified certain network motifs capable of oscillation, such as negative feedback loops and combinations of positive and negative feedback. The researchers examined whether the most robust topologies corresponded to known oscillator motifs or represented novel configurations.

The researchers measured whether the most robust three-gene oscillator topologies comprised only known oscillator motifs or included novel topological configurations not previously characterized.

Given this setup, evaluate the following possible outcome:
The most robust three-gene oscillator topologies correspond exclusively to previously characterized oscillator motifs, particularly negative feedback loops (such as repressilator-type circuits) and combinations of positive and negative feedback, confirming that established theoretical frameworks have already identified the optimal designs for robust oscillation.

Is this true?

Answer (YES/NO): NO